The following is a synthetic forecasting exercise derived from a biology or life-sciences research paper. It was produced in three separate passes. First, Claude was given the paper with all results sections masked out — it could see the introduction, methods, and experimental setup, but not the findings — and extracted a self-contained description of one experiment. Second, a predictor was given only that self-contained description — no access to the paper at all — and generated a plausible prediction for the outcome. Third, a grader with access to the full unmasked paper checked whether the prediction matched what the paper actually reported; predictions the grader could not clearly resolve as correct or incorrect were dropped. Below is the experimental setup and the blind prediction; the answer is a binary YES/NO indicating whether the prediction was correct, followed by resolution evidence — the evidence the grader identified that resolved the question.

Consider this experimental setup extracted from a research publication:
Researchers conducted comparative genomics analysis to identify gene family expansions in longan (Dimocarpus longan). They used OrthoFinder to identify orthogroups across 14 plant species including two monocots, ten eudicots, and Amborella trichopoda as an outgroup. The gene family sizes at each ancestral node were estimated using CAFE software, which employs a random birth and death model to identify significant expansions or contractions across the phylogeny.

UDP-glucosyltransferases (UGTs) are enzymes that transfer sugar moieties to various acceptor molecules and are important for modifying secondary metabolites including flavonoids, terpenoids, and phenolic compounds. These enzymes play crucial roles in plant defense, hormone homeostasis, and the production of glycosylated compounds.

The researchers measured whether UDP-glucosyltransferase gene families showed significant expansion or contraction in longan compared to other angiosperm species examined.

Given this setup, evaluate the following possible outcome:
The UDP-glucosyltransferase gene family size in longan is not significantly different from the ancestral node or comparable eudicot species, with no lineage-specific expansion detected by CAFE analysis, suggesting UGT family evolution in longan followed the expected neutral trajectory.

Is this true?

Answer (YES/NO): NO